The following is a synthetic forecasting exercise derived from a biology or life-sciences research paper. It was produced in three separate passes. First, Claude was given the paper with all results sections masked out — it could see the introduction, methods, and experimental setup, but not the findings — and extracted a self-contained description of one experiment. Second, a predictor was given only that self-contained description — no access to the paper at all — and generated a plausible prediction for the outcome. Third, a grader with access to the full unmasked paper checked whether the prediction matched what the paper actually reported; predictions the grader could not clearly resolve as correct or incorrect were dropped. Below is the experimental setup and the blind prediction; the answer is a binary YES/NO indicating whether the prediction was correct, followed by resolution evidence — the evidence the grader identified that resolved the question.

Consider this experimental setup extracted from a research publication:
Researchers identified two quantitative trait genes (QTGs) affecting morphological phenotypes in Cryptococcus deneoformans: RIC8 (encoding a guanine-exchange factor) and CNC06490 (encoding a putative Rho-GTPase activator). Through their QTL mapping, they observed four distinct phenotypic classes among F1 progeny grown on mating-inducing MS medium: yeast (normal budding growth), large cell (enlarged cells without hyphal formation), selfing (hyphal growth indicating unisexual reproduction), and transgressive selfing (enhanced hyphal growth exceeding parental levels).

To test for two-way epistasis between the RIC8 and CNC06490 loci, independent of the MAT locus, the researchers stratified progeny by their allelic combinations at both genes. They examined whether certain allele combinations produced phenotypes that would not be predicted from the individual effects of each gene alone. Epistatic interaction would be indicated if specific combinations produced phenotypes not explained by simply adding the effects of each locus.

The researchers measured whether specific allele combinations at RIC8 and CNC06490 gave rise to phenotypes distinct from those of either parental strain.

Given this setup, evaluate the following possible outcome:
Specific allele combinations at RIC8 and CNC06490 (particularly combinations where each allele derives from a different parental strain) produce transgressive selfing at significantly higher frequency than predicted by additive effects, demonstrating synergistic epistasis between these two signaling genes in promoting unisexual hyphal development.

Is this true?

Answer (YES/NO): NO